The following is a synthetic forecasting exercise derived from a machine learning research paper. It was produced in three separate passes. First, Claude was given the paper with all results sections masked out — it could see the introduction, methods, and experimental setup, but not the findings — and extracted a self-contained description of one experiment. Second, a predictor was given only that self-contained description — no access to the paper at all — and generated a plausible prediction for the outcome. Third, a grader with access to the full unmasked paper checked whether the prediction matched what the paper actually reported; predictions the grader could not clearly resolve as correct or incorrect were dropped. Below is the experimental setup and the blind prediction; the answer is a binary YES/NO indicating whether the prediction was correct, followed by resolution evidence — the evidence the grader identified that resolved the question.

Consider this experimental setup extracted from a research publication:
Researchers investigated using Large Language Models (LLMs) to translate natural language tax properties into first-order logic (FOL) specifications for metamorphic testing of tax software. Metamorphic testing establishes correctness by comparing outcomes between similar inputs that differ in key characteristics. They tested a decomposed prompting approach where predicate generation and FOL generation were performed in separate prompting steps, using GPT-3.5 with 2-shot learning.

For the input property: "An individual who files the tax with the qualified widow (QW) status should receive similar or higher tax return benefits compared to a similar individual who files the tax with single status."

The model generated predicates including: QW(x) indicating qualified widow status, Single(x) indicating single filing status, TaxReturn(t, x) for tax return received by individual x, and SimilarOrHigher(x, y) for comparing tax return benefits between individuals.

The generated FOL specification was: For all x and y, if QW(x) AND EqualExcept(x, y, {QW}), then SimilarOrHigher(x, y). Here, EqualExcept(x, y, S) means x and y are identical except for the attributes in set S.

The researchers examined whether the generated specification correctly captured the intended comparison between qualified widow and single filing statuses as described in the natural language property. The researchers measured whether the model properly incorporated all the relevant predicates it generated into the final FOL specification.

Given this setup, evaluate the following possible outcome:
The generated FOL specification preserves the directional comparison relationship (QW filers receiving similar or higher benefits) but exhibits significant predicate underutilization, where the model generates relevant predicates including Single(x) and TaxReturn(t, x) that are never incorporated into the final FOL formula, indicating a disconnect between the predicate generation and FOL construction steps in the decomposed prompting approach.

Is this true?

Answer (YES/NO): YES